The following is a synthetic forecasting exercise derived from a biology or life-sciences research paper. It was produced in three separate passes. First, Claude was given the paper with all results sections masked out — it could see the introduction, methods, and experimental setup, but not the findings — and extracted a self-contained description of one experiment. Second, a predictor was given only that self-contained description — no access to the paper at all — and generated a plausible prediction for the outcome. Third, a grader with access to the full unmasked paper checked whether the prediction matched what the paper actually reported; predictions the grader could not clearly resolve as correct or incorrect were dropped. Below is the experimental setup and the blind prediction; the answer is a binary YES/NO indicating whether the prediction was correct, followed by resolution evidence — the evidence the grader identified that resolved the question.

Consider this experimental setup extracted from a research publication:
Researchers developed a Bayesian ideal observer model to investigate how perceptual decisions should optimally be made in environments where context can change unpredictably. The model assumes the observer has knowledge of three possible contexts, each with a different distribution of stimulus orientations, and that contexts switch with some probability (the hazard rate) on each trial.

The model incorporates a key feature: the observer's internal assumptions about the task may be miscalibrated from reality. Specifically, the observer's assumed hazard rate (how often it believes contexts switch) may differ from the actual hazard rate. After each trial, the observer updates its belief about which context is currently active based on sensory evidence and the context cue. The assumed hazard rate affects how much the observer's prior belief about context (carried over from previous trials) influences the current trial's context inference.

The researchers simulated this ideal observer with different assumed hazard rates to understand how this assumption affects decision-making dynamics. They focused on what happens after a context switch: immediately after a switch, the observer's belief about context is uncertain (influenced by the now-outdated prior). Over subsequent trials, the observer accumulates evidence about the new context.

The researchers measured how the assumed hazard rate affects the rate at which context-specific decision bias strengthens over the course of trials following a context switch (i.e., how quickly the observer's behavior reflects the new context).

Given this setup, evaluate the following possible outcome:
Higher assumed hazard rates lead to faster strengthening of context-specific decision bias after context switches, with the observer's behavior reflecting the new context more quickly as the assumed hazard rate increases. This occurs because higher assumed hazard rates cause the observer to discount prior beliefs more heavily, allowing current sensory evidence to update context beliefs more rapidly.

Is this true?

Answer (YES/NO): YES